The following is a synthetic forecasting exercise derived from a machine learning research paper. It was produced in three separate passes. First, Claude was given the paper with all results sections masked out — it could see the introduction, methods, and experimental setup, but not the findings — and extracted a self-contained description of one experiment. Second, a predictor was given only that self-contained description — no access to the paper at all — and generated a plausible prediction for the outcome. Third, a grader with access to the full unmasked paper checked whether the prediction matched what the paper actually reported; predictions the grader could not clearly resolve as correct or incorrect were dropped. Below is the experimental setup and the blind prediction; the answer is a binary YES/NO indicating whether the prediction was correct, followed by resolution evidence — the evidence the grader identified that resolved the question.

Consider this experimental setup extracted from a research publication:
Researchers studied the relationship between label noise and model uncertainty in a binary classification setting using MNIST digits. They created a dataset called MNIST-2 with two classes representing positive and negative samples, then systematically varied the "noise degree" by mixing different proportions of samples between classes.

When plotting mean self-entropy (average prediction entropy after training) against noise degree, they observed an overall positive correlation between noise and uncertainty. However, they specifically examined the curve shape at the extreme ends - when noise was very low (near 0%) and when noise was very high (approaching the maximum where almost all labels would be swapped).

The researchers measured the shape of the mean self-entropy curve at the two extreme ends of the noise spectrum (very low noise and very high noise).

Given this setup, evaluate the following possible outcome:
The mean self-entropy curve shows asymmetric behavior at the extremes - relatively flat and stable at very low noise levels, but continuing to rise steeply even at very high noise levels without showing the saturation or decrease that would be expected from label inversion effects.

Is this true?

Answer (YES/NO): NO